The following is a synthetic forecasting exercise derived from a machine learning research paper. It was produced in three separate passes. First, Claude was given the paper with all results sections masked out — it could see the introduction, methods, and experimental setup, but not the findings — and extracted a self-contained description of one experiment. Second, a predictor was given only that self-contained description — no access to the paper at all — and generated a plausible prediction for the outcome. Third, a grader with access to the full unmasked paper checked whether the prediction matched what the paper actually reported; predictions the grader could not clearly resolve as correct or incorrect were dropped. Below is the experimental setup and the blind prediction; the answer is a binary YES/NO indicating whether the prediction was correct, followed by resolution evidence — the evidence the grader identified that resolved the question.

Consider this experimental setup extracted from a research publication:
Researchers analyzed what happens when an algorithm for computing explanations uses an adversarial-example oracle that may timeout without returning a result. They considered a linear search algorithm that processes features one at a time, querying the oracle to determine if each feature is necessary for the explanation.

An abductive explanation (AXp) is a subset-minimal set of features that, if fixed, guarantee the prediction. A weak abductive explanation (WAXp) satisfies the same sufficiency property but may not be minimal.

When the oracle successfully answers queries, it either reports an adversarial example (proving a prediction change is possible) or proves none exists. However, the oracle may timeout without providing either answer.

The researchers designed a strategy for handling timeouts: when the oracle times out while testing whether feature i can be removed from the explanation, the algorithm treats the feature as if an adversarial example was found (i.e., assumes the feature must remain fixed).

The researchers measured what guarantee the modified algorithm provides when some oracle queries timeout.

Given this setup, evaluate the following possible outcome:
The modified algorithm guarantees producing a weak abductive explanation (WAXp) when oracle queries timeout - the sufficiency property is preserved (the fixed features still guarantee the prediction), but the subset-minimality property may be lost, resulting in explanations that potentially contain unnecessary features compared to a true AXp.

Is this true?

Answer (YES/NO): YES